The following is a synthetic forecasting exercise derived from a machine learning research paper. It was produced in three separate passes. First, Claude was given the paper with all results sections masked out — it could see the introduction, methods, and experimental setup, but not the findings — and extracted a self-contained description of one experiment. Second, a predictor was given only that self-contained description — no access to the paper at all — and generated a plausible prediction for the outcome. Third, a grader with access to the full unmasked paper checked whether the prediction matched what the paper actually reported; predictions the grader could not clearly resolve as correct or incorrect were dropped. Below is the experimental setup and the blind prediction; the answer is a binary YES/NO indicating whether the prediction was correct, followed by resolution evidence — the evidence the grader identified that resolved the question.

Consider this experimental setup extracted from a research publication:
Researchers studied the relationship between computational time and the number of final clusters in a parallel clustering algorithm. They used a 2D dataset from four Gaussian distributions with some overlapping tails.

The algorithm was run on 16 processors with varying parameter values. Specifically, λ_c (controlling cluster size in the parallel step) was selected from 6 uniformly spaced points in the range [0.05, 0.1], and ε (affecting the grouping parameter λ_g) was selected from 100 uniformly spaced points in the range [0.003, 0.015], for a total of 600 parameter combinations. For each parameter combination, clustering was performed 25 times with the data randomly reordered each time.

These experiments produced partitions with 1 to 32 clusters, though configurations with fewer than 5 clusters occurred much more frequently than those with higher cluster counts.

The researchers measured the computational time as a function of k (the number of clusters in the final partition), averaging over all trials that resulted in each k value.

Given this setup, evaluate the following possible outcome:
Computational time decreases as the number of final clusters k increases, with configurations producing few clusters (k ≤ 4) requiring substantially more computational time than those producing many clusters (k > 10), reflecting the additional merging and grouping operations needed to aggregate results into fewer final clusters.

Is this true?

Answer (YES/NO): NO